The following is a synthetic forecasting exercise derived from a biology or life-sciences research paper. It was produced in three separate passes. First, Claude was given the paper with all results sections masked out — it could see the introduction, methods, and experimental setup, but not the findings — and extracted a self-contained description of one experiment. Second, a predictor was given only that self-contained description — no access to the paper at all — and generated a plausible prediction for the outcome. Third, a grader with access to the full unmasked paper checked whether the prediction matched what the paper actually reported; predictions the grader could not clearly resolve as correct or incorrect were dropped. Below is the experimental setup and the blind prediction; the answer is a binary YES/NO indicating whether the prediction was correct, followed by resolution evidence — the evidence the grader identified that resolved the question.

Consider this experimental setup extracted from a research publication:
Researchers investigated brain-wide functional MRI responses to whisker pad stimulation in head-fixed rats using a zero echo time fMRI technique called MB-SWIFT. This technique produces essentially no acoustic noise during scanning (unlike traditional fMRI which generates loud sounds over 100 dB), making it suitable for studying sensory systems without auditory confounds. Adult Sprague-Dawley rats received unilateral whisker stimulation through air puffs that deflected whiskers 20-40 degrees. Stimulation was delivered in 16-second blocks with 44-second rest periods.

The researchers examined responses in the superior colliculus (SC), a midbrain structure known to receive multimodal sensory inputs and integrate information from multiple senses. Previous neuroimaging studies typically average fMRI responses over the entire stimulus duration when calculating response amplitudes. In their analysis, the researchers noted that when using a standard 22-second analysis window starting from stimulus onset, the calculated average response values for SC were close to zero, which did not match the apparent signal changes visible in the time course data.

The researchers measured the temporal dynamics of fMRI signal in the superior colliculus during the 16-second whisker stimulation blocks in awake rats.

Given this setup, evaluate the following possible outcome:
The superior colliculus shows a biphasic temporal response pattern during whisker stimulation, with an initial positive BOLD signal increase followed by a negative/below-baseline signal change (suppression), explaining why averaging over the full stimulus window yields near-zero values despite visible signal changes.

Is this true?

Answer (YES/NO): YES